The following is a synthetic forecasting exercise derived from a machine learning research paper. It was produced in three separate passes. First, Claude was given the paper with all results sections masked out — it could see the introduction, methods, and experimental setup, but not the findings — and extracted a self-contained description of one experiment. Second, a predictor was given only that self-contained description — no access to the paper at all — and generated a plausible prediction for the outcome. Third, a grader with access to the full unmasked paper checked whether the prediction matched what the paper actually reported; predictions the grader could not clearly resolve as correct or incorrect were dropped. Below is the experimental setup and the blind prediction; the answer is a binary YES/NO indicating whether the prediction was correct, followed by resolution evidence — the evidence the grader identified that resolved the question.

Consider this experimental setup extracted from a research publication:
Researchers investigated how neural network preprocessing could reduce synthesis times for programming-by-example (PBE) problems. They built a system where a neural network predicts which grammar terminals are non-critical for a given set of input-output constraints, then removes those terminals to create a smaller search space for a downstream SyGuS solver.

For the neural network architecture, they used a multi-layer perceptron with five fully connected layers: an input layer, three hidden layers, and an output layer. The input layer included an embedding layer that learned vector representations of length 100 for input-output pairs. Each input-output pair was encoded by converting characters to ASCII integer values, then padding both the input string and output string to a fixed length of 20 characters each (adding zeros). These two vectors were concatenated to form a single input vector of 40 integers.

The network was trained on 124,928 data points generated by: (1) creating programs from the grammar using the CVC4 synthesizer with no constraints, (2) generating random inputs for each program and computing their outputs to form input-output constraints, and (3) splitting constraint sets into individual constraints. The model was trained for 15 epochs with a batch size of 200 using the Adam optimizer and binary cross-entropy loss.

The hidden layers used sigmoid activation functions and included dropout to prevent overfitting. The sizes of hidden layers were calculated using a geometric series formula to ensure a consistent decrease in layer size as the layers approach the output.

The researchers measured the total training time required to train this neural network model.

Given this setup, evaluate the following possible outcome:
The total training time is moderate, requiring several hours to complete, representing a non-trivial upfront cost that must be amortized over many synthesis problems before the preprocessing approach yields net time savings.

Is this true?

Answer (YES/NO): NO